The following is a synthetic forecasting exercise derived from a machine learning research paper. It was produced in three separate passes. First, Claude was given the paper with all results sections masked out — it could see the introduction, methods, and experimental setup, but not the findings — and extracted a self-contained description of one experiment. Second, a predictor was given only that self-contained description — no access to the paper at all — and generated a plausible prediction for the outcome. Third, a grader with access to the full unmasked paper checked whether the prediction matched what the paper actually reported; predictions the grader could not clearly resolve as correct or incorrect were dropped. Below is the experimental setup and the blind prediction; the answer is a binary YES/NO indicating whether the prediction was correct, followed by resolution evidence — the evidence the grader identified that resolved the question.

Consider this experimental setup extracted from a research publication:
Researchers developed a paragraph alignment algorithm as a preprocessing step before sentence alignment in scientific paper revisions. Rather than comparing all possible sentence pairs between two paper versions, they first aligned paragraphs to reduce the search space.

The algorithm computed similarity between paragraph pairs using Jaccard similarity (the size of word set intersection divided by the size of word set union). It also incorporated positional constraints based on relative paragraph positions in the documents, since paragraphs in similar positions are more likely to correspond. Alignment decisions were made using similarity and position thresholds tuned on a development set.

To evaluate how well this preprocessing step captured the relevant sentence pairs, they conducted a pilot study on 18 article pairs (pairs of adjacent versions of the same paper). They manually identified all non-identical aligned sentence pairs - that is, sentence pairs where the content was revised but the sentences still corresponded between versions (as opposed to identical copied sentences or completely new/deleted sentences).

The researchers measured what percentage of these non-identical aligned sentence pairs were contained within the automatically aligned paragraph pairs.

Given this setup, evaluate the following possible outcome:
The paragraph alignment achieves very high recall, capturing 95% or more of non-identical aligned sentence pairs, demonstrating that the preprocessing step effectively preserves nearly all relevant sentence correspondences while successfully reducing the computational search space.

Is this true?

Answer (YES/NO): NO